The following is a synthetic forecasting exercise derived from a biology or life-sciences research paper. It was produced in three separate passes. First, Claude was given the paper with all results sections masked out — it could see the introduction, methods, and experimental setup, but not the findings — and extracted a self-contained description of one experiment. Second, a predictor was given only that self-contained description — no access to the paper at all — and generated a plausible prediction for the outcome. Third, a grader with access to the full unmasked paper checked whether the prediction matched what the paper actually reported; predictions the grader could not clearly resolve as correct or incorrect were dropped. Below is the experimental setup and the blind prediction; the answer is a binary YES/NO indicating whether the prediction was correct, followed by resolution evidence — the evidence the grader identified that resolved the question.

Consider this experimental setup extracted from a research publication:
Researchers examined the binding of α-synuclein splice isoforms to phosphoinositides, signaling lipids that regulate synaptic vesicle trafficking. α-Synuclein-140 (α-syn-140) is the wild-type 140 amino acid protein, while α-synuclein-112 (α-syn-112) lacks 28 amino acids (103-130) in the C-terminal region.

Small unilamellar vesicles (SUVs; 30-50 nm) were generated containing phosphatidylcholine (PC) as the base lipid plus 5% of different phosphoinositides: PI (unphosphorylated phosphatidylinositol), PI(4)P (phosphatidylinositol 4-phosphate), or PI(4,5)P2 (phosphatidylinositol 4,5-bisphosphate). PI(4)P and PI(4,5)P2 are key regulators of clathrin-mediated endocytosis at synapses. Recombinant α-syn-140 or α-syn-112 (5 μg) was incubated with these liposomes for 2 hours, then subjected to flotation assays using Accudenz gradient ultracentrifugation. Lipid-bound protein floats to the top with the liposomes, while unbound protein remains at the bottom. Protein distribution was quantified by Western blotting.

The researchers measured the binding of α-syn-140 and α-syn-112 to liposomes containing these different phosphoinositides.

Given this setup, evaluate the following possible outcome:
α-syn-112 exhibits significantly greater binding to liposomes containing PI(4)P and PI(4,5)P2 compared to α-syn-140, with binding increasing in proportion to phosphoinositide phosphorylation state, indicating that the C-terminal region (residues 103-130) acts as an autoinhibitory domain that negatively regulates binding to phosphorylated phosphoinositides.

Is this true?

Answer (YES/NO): NO